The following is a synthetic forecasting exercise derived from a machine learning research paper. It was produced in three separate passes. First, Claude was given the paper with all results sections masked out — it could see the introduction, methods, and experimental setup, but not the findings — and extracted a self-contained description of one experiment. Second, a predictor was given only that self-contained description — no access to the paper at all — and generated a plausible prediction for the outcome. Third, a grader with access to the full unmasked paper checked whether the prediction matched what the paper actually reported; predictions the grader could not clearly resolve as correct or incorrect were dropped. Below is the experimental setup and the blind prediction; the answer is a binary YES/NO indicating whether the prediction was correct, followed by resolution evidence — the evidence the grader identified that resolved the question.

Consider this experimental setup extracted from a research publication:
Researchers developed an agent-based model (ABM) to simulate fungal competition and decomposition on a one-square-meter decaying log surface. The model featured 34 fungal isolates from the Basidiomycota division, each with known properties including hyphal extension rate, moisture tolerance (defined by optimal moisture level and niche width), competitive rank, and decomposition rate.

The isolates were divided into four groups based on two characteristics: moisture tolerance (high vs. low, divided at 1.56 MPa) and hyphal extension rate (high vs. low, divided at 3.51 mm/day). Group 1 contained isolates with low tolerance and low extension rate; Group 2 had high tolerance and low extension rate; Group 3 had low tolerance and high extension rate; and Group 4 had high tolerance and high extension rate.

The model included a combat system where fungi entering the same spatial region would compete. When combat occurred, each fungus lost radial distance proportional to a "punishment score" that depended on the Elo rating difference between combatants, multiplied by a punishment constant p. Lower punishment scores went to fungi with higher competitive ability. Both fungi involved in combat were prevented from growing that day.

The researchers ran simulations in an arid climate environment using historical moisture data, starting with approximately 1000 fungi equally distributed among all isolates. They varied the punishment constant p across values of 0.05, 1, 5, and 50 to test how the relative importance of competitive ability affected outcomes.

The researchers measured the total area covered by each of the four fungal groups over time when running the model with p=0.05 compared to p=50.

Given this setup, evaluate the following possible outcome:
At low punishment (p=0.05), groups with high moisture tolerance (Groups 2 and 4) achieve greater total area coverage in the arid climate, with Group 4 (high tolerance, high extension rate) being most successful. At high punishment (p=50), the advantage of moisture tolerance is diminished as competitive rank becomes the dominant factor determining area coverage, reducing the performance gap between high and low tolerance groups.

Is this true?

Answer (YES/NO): NO